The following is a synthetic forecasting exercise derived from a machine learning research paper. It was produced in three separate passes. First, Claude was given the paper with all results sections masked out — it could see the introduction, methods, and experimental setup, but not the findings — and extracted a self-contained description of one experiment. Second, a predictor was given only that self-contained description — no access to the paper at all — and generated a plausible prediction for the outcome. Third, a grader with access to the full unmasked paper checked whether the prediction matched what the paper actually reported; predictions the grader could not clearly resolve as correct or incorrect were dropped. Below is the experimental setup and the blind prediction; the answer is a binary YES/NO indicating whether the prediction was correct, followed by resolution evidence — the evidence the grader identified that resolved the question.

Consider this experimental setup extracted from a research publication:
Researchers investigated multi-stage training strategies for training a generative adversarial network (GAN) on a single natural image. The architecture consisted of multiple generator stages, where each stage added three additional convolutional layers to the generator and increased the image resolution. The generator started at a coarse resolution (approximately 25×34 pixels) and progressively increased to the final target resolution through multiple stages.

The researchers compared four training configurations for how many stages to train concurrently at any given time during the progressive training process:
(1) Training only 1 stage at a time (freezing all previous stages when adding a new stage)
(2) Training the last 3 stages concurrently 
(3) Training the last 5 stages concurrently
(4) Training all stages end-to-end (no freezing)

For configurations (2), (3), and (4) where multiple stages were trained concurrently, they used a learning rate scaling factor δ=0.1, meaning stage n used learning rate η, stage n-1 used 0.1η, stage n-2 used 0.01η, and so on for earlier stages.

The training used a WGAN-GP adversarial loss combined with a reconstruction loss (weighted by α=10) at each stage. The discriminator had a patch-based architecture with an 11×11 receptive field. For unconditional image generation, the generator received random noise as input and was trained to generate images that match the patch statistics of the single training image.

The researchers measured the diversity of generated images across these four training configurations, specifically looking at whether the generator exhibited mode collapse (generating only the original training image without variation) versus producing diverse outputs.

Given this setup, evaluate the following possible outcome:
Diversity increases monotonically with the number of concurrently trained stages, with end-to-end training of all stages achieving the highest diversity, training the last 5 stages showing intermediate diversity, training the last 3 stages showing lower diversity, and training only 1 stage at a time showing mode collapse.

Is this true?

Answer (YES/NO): NO